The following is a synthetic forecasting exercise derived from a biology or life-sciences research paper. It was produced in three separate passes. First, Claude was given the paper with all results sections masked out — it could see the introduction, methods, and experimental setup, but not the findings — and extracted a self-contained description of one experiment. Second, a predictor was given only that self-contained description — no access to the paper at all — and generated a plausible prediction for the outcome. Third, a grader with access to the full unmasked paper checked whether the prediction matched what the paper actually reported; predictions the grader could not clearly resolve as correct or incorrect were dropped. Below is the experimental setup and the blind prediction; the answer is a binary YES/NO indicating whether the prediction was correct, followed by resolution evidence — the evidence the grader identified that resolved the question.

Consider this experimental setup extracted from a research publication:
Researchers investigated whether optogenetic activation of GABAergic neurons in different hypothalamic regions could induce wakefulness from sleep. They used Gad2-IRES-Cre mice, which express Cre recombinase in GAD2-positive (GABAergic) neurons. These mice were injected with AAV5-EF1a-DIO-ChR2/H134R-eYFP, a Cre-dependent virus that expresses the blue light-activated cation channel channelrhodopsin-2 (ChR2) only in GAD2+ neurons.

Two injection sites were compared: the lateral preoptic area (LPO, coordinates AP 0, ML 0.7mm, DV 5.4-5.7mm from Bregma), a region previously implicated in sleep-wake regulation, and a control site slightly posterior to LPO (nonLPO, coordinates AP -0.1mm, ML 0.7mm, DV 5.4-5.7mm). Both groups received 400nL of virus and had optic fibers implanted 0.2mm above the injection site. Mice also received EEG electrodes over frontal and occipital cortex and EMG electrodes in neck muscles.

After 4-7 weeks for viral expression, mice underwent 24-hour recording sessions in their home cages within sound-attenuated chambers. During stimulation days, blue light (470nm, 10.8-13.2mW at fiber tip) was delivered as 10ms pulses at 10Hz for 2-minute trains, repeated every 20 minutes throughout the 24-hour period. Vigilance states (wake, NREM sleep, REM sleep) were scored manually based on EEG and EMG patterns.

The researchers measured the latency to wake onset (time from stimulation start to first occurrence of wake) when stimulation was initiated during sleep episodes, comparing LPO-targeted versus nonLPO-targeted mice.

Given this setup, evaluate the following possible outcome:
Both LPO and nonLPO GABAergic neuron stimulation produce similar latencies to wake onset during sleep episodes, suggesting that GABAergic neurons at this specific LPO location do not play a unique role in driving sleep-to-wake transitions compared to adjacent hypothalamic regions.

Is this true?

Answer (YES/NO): NO